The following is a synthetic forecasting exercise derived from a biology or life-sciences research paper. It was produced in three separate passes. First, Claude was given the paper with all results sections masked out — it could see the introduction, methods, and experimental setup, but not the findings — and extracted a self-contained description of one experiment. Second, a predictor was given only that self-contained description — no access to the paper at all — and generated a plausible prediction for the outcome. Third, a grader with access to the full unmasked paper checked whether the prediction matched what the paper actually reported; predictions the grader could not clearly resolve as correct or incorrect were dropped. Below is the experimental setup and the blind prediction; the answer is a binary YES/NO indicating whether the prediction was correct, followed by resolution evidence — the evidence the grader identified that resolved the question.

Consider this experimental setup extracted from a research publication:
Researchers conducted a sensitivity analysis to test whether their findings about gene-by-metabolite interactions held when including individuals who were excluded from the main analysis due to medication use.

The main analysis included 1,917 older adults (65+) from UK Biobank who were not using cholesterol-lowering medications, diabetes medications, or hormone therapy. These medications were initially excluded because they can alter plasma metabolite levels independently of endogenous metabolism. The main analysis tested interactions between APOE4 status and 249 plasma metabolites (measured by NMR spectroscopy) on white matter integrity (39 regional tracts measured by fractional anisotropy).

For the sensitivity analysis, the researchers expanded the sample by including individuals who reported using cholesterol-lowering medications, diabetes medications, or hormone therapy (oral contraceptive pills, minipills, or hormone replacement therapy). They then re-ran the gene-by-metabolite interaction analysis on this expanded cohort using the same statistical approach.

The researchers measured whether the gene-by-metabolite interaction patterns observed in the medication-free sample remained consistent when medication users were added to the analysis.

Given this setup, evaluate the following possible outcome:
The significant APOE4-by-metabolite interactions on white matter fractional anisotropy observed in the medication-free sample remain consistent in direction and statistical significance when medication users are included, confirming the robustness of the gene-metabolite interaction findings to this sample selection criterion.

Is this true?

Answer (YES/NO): YES